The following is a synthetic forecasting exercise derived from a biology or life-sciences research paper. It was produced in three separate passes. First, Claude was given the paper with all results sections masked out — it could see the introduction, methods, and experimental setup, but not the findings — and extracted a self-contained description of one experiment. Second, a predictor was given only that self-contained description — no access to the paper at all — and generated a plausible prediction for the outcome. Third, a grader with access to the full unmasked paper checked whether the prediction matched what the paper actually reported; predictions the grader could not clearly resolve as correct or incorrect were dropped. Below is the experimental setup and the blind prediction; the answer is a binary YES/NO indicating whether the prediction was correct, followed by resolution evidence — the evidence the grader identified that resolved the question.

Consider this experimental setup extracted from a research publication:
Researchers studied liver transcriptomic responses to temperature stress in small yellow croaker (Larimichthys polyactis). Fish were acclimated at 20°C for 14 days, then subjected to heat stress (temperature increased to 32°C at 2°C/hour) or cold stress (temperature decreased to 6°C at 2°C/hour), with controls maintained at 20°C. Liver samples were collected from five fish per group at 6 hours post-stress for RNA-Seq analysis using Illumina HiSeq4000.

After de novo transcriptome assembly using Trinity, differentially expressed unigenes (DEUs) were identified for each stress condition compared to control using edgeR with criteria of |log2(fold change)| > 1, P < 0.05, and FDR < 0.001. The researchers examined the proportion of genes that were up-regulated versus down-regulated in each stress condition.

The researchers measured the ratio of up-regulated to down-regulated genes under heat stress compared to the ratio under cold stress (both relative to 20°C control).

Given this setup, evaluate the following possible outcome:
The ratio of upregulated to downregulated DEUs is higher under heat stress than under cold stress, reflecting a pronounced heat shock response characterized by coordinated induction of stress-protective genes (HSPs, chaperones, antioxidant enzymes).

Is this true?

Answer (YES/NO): YES